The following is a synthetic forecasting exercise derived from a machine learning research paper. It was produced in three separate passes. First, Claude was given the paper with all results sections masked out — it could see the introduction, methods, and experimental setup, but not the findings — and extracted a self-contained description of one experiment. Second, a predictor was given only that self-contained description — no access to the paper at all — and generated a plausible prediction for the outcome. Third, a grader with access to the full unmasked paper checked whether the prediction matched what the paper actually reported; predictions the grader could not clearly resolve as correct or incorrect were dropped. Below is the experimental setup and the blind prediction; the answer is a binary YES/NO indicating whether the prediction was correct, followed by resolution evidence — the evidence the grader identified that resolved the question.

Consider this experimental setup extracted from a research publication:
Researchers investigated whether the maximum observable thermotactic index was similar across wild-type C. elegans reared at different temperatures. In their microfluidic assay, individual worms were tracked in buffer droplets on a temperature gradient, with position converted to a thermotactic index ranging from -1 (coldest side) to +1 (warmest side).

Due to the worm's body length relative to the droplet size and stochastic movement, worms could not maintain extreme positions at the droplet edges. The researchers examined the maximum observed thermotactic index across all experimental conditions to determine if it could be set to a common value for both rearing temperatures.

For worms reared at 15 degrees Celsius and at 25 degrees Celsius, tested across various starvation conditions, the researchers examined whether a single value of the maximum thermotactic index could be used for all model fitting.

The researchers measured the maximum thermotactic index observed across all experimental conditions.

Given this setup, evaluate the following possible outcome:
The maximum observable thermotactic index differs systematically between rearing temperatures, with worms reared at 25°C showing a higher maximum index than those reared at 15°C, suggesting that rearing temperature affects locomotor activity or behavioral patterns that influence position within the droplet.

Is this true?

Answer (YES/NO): NO